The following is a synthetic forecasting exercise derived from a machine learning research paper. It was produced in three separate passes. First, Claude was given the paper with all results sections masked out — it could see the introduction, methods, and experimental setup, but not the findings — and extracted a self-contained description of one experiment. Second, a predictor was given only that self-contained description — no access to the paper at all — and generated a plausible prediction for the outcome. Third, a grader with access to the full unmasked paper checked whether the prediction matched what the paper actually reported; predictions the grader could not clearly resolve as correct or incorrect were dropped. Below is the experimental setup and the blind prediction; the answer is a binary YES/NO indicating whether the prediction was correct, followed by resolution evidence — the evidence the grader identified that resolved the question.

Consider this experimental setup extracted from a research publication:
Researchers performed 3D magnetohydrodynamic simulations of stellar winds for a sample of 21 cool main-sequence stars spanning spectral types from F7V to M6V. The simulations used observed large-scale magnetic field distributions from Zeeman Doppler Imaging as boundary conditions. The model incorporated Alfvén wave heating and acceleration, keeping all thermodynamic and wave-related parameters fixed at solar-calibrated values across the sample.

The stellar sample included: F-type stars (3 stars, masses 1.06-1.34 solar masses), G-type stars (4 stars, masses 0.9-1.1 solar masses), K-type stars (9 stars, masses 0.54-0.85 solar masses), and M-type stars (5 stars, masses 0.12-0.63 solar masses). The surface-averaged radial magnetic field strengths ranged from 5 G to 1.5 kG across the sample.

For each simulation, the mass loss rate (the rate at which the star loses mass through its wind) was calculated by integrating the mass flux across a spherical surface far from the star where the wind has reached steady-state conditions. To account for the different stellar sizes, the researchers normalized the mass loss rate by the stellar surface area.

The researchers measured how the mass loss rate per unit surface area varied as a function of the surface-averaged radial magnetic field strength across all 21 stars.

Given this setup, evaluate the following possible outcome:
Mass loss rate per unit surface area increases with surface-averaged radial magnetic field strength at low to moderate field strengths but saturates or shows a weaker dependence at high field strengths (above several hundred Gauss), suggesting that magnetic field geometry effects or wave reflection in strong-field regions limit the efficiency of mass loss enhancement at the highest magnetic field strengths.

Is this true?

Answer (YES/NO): NO